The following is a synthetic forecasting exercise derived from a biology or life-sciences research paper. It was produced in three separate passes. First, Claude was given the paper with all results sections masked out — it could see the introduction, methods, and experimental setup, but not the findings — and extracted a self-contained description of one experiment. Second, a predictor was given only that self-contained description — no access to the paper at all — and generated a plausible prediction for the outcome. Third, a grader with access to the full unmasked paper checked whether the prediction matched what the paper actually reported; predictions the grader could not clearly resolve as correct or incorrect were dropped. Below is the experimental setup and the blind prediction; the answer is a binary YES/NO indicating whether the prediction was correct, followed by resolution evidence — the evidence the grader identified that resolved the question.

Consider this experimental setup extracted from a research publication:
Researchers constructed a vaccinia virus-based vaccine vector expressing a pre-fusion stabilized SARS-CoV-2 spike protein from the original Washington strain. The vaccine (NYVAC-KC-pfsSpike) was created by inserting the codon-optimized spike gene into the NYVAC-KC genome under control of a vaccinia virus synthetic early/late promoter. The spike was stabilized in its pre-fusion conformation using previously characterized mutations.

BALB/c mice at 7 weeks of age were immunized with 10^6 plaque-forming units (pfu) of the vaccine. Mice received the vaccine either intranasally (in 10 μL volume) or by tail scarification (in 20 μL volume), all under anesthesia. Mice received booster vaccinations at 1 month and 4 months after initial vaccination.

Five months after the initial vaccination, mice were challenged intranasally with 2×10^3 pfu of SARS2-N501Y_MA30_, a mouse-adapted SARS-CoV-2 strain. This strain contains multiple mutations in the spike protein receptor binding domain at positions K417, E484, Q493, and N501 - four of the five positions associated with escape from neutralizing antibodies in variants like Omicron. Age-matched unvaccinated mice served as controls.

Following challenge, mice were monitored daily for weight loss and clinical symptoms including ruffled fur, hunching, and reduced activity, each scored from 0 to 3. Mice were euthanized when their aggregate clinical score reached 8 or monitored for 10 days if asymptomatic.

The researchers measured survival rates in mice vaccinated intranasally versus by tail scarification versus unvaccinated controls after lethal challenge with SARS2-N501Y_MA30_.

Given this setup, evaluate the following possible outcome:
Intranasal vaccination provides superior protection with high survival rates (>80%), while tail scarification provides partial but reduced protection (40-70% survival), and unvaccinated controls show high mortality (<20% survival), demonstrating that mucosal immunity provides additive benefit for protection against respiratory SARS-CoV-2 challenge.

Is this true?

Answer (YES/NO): NO